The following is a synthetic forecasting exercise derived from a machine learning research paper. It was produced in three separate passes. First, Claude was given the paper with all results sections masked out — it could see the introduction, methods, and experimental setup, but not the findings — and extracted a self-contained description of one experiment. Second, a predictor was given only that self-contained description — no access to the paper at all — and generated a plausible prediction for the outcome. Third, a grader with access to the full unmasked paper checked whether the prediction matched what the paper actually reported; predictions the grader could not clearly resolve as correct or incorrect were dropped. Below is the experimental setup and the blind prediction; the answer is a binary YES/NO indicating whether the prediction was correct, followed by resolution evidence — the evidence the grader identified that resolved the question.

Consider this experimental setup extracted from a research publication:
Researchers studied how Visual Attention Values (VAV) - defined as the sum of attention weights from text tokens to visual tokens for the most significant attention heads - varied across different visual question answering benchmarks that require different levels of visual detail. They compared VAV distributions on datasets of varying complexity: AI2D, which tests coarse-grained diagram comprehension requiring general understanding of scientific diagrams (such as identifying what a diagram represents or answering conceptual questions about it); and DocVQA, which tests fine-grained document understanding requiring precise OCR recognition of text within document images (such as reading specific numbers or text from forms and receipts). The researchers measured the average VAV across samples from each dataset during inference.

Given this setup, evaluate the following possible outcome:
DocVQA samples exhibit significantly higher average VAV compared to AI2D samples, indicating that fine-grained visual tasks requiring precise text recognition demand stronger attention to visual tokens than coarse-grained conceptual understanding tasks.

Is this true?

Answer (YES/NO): YES